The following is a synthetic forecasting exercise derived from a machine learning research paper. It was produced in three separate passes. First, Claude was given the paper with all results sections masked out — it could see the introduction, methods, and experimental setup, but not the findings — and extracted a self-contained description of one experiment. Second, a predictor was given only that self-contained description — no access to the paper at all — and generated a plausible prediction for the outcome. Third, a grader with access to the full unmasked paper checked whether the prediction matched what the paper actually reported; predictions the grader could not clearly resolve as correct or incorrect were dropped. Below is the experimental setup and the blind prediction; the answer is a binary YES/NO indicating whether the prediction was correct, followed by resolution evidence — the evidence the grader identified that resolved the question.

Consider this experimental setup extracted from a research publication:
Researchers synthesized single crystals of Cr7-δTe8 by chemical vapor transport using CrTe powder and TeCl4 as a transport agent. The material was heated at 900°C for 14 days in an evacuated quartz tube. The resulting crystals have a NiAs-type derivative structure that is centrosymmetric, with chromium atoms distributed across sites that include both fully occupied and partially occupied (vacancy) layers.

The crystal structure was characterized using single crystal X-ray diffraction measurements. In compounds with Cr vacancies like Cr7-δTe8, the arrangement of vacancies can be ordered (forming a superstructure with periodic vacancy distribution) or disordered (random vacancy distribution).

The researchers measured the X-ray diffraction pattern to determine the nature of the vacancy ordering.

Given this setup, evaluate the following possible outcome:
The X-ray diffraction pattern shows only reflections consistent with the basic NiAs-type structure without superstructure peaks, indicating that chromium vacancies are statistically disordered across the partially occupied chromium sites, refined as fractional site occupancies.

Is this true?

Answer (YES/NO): YES